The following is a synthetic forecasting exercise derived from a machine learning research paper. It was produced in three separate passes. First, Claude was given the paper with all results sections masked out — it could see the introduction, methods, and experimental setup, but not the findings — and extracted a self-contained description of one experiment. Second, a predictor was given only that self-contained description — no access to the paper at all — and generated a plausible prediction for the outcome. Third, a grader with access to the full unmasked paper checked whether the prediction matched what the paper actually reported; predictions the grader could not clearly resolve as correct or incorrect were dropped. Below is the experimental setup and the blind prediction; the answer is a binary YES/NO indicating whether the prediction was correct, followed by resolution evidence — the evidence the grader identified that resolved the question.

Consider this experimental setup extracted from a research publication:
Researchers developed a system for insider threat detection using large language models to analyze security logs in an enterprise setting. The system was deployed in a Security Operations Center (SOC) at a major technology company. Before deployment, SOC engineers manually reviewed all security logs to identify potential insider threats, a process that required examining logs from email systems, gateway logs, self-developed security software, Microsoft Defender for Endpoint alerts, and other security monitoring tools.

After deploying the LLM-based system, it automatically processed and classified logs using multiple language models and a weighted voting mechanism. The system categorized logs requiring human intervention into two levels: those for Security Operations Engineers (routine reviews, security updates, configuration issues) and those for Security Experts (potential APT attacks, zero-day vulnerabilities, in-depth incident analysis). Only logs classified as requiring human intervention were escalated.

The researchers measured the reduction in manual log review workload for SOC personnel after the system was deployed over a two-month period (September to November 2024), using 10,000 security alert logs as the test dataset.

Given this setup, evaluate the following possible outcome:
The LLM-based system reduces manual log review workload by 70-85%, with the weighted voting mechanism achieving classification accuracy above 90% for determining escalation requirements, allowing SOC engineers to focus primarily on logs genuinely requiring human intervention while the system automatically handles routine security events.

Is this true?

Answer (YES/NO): NO